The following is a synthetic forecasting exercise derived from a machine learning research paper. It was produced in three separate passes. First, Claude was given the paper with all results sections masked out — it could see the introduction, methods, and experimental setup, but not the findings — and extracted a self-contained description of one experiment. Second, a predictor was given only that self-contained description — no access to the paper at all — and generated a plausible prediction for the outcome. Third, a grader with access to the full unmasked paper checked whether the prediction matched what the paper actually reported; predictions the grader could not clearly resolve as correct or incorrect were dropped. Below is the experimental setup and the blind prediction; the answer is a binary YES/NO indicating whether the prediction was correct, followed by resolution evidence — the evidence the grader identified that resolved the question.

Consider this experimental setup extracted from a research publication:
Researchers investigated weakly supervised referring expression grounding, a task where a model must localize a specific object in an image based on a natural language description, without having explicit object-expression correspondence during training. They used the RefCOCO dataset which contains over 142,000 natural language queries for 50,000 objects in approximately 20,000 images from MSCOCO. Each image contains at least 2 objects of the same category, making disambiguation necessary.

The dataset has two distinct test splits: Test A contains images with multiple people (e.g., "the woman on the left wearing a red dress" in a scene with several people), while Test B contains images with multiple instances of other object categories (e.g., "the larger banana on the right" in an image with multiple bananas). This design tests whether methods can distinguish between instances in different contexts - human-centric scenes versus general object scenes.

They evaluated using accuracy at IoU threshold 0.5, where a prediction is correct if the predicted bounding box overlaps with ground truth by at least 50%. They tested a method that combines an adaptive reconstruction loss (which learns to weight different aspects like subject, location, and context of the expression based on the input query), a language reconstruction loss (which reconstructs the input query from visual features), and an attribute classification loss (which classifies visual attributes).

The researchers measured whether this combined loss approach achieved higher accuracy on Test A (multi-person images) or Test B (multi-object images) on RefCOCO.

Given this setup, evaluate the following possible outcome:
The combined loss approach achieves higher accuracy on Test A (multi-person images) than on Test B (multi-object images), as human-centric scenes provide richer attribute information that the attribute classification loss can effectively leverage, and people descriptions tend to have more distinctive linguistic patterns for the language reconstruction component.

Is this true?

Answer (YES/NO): NO